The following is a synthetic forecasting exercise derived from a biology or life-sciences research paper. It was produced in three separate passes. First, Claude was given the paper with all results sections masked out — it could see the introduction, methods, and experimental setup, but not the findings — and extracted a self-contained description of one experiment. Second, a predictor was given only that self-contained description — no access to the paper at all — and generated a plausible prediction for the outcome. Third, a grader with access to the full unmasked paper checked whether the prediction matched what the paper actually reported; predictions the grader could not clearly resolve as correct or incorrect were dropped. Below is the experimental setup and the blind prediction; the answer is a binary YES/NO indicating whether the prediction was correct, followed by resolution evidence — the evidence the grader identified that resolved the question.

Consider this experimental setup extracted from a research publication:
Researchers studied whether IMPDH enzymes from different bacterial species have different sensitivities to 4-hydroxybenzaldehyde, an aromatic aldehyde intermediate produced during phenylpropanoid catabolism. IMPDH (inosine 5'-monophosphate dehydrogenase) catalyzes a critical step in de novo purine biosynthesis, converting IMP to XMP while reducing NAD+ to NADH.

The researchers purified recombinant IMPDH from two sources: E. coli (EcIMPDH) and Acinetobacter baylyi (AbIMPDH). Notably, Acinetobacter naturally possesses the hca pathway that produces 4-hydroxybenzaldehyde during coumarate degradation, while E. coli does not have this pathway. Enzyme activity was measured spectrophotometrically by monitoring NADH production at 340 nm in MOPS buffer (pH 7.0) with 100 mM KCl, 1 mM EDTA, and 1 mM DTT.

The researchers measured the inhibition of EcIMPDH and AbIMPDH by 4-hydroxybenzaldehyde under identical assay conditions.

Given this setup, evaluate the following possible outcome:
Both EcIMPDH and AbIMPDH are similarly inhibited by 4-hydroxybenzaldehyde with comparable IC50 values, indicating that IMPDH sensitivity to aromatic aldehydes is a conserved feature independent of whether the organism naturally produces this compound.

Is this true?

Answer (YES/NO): NO